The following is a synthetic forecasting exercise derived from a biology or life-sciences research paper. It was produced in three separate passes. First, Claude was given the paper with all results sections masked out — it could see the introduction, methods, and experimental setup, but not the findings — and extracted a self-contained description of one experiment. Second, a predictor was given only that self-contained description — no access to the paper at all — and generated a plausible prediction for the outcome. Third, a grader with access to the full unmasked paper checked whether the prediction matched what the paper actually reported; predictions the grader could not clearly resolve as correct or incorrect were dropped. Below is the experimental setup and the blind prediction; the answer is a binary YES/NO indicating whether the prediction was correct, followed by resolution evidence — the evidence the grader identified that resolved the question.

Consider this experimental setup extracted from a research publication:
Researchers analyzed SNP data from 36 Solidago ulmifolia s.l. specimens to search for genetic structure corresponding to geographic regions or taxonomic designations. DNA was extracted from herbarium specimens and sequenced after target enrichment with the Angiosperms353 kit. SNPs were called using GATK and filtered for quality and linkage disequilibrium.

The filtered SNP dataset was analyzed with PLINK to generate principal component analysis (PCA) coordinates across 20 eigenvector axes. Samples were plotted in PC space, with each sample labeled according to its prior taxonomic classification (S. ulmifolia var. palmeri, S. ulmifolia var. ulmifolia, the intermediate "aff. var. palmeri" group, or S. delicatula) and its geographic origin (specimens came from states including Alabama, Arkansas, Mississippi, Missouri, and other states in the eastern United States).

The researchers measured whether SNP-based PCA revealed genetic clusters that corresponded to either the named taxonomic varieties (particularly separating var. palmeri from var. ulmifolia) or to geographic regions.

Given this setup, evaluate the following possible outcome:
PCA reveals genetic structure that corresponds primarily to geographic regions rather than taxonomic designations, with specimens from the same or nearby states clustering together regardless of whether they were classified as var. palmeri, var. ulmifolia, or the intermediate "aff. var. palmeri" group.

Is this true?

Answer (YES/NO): YES